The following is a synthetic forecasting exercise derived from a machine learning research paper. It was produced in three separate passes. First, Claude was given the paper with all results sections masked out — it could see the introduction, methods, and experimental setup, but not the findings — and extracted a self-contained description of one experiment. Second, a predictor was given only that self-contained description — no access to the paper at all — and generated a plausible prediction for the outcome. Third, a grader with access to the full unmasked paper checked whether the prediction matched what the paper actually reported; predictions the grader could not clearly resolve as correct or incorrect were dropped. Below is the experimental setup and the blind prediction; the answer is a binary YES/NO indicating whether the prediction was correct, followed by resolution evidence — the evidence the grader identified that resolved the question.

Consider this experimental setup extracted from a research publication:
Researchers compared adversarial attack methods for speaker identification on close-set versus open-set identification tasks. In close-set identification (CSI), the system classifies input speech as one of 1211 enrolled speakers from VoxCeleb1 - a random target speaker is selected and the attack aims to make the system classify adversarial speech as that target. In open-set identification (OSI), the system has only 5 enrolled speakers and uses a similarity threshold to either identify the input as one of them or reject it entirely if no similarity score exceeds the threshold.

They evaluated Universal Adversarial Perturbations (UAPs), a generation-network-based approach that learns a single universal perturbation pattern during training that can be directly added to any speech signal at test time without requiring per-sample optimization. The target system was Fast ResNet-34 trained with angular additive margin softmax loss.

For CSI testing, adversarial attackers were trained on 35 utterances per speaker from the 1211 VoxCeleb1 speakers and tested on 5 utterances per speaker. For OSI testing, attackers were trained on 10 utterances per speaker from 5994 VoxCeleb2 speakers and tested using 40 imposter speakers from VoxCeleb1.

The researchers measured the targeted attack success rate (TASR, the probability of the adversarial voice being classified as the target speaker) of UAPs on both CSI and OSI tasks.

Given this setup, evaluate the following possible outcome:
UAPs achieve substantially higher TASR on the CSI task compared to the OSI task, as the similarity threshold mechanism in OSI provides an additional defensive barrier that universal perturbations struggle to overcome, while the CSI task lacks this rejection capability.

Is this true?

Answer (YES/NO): YES